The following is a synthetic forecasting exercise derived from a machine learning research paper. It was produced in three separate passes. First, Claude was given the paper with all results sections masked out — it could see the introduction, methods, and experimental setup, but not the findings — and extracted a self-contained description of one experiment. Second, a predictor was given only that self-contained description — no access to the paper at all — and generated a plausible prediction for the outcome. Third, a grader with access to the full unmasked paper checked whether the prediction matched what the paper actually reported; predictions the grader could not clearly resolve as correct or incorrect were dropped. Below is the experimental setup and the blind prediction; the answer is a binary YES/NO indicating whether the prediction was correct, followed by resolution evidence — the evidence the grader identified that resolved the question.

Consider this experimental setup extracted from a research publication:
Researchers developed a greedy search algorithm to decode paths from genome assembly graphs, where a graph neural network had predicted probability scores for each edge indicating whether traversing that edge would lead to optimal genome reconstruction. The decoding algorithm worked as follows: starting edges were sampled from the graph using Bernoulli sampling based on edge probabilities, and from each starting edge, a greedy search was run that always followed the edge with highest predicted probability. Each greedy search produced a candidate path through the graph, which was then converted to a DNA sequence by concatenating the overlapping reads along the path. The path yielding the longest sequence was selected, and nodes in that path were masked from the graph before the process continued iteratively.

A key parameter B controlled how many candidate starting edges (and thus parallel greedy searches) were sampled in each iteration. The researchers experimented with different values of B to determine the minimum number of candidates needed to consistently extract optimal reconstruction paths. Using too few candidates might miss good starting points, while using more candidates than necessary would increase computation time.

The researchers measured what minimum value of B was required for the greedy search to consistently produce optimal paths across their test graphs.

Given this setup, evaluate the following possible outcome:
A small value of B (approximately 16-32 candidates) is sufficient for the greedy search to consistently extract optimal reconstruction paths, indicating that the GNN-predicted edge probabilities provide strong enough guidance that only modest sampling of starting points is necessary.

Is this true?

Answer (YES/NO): NO